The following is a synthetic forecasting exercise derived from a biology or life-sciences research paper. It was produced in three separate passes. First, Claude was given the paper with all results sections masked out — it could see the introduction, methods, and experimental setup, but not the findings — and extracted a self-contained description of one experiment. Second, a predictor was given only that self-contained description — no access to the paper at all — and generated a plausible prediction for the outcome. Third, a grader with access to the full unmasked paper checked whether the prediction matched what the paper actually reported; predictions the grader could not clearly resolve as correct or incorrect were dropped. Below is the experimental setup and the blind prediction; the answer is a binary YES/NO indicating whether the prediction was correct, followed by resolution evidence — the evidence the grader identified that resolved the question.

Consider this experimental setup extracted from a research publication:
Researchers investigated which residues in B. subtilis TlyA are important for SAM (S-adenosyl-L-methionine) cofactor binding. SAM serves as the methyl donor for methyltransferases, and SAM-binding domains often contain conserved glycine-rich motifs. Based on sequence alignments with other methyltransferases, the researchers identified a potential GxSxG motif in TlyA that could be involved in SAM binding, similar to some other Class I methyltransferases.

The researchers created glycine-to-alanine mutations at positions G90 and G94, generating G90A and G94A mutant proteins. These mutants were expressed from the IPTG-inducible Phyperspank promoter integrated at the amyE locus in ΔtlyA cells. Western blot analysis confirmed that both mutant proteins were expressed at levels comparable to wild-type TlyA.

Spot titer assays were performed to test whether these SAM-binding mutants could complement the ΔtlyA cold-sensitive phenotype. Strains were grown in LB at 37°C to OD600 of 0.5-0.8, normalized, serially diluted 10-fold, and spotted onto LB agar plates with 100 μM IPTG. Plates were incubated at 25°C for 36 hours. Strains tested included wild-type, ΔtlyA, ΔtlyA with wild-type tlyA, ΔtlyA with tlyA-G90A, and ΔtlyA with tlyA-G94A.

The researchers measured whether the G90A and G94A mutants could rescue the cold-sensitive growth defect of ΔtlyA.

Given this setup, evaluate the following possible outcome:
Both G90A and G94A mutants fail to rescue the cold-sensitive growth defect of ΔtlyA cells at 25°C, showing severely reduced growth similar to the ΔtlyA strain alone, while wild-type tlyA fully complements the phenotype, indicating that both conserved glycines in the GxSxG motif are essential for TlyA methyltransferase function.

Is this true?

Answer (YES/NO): NO